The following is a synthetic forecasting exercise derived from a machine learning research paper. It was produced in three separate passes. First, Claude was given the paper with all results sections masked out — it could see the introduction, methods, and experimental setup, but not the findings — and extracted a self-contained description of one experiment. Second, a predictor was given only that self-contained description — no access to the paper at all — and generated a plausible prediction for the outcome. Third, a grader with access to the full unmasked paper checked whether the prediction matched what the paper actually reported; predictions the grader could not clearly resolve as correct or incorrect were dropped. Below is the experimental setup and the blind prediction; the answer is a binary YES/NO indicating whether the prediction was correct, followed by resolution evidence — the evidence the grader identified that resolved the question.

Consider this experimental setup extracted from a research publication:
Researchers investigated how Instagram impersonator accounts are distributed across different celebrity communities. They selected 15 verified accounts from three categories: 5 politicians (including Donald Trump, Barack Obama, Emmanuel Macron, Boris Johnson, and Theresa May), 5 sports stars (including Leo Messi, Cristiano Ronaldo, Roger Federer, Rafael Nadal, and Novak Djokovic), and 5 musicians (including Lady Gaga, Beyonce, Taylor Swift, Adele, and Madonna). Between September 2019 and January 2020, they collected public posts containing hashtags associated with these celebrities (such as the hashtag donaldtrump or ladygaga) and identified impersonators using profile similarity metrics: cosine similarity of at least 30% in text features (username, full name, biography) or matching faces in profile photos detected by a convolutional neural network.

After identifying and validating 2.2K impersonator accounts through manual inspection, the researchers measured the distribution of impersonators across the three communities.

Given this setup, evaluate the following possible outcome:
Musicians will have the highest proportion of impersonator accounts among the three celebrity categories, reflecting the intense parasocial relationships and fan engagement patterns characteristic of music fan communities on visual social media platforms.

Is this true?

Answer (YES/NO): NO